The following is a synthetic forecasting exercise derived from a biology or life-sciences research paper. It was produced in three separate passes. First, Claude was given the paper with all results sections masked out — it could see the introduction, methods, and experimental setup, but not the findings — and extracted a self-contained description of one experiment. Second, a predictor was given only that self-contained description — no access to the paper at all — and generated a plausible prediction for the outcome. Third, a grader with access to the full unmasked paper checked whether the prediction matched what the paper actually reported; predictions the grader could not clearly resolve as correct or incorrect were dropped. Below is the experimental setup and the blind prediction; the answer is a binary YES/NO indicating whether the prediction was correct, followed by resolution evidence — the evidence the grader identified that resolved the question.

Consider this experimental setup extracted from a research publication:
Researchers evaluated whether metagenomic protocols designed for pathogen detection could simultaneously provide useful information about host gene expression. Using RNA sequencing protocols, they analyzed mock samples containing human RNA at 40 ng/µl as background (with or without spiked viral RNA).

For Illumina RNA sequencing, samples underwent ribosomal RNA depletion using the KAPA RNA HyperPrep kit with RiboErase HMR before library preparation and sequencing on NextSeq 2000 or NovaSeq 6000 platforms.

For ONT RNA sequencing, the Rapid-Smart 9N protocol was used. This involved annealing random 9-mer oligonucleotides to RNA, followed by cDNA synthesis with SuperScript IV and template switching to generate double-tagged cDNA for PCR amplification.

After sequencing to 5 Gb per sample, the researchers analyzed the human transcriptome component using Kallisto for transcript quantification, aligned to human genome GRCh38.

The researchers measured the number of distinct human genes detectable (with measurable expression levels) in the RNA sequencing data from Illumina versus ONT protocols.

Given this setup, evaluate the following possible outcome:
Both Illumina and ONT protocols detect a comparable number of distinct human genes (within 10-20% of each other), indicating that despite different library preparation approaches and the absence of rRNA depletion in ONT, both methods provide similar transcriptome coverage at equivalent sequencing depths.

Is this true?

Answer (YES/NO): NO